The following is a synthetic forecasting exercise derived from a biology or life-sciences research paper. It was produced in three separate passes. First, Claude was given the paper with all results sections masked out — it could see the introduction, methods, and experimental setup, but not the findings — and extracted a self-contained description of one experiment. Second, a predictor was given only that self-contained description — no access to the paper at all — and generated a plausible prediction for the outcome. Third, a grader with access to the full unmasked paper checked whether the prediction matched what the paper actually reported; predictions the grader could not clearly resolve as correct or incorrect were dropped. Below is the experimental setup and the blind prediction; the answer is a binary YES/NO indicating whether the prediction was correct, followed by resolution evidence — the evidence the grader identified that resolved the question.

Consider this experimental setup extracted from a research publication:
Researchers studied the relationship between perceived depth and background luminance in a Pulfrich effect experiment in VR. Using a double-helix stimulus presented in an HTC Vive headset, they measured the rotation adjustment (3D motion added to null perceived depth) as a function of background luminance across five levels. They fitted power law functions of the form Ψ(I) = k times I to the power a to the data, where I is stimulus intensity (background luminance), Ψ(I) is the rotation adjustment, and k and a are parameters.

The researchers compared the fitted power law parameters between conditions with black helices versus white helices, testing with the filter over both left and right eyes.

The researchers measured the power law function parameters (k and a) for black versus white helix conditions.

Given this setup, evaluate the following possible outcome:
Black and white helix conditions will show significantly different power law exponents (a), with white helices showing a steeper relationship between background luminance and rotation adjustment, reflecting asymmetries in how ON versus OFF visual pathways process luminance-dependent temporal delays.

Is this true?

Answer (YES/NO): NO